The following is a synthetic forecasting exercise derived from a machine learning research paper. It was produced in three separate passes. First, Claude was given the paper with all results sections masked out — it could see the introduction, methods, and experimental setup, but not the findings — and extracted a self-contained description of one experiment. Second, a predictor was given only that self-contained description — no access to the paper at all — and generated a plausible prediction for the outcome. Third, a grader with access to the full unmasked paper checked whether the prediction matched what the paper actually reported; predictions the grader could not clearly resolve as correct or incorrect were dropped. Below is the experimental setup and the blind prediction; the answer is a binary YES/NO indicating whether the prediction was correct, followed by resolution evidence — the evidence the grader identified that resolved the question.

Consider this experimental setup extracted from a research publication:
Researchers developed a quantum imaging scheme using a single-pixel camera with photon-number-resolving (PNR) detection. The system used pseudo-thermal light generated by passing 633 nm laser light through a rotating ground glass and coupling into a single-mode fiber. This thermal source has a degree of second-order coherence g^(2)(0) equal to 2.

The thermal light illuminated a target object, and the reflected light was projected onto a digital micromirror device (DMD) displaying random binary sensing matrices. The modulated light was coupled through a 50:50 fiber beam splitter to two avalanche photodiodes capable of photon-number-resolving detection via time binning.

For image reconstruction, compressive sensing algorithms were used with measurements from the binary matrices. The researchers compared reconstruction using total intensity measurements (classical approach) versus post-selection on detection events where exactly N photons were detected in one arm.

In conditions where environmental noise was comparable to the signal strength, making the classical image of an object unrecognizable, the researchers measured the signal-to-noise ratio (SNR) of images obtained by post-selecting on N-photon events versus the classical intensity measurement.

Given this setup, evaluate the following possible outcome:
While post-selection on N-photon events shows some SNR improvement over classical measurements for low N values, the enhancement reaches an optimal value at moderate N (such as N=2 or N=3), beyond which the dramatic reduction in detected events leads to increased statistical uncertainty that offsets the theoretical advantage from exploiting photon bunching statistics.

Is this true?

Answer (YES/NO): NO